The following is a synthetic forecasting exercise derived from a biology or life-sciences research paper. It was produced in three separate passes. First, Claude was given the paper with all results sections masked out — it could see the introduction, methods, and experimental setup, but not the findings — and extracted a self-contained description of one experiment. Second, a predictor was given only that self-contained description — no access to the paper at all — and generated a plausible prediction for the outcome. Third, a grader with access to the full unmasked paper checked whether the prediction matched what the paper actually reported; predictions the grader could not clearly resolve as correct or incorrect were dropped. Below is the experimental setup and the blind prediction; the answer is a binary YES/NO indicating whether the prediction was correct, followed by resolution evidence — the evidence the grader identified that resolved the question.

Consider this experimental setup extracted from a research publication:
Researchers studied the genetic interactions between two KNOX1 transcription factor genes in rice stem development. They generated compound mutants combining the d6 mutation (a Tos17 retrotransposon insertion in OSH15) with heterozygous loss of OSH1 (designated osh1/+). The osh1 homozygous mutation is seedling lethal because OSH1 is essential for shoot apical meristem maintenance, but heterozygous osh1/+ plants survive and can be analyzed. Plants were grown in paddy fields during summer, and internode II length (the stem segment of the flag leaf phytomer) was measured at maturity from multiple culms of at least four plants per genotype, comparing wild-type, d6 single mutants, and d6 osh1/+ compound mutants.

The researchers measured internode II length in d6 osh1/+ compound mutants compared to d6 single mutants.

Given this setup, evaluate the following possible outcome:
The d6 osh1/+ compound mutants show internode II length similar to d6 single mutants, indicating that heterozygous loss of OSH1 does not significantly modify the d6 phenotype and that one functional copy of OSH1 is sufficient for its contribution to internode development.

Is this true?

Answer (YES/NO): NO